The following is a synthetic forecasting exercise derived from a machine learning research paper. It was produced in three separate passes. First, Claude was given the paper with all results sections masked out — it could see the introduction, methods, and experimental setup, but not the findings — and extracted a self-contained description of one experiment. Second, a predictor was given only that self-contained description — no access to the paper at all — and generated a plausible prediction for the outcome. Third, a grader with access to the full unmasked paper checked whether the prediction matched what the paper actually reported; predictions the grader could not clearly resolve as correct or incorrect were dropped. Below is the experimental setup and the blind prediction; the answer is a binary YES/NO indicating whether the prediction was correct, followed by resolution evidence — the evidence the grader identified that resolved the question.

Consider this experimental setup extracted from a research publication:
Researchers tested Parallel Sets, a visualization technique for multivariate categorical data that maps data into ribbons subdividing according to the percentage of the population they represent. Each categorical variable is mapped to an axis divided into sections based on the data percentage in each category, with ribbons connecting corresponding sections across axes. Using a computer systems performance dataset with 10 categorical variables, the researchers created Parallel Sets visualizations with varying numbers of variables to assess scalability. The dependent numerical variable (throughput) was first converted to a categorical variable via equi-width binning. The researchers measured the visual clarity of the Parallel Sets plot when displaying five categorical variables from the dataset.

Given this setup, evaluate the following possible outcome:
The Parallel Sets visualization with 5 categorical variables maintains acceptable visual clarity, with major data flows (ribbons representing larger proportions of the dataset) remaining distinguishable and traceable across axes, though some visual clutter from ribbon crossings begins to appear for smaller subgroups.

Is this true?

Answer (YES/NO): NO